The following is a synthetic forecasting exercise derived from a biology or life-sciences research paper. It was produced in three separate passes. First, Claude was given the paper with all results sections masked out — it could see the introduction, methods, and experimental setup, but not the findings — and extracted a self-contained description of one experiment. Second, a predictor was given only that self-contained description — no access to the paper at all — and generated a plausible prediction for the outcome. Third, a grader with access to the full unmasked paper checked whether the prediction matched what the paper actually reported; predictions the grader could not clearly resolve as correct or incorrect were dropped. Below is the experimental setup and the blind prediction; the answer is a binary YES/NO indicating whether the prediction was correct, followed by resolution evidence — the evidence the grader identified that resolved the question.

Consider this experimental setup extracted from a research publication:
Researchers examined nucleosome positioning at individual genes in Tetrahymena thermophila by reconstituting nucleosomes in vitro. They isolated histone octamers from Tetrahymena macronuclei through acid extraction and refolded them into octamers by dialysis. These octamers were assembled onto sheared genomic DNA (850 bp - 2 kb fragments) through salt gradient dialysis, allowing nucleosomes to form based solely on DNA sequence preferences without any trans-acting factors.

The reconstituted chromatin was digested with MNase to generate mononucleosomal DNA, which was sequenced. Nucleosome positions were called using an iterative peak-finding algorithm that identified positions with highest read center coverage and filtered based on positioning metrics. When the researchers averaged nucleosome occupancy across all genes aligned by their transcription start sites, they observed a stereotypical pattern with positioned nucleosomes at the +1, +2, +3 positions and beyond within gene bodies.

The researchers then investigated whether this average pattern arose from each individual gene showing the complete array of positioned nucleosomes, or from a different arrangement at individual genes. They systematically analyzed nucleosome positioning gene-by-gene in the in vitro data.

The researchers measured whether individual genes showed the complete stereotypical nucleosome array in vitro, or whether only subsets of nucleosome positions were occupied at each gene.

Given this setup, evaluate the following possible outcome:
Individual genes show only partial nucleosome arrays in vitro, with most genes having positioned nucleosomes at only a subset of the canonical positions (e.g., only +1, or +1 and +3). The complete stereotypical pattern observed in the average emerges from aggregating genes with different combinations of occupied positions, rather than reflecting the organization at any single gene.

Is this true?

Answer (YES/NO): YES